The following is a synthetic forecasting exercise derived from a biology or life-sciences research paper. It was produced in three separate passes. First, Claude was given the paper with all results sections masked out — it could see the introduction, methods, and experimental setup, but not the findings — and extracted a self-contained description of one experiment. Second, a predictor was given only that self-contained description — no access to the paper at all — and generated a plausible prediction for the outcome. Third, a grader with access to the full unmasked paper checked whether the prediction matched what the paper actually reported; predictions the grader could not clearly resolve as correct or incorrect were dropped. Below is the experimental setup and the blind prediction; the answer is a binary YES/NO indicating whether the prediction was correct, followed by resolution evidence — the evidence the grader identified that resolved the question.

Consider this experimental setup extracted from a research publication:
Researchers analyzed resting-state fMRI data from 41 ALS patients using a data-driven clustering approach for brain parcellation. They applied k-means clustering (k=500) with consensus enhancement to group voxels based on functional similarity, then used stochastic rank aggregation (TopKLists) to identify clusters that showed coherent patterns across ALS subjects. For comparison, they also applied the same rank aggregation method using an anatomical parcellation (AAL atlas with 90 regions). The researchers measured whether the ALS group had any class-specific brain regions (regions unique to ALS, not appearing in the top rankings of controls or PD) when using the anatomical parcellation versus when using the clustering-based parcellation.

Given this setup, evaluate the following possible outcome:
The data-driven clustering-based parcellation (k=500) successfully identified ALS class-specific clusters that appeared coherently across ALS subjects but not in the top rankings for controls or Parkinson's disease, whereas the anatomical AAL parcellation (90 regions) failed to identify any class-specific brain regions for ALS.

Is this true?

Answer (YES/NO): YES